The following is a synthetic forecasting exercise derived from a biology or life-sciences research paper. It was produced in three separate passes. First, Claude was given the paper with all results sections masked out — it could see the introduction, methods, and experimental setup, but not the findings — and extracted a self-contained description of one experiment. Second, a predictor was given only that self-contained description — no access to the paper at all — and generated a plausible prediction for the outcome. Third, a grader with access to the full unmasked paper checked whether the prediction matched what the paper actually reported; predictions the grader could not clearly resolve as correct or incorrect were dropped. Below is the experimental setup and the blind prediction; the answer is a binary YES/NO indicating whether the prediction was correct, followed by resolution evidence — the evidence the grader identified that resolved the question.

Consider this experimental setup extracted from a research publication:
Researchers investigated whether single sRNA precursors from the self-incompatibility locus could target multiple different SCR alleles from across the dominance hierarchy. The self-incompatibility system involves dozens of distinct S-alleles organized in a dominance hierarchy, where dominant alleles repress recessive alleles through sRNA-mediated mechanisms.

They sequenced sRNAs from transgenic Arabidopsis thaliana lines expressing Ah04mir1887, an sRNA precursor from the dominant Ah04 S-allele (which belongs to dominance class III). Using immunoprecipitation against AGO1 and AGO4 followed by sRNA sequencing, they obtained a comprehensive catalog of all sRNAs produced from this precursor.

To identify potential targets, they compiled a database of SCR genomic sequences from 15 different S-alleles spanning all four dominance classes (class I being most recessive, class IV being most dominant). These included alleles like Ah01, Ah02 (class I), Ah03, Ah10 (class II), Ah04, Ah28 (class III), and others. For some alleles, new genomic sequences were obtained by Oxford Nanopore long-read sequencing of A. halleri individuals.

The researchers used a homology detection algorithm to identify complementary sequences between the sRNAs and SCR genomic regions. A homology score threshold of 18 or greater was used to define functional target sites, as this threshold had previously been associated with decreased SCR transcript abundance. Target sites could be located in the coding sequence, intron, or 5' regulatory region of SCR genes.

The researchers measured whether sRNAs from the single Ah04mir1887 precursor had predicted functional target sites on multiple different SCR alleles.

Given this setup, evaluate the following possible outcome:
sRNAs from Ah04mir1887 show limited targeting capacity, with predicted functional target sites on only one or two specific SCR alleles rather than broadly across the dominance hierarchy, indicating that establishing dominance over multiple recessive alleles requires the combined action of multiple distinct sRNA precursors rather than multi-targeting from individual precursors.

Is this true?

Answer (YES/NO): NO